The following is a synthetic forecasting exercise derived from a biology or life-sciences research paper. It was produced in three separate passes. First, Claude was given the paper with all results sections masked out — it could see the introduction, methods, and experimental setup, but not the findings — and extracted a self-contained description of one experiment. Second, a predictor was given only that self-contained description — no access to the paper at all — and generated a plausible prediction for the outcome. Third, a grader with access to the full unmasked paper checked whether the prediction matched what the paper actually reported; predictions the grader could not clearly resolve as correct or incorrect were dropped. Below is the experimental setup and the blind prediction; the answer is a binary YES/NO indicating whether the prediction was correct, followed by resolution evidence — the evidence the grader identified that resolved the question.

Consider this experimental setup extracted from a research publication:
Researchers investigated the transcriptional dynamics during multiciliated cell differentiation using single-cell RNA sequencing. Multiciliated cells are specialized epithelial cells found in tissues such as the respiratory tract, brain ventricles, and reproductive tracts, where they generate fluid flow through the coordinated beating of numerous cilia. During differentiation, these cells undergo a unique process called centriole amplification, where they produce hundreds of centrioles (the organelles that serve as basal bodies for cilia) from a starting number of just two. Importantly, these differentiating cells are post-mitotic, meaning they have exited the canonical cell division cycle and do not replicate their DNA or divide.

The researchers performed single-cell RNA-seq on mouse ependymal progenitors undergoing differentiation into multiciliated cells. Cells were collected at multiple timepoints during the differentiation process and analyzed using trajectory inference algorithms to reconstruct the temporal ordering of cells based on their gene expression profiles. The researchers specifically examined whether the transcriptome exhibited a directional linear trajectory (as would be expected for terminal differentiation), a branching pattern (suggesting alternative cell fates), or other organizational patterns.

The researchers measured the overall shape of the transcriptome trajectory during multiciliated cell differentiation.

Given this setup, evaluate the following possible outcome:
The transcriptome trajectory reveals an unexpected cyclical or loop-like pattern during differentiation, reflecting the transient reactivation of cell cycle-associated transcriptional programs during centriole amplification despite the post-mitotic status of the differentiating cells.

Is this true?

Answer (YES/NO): YES